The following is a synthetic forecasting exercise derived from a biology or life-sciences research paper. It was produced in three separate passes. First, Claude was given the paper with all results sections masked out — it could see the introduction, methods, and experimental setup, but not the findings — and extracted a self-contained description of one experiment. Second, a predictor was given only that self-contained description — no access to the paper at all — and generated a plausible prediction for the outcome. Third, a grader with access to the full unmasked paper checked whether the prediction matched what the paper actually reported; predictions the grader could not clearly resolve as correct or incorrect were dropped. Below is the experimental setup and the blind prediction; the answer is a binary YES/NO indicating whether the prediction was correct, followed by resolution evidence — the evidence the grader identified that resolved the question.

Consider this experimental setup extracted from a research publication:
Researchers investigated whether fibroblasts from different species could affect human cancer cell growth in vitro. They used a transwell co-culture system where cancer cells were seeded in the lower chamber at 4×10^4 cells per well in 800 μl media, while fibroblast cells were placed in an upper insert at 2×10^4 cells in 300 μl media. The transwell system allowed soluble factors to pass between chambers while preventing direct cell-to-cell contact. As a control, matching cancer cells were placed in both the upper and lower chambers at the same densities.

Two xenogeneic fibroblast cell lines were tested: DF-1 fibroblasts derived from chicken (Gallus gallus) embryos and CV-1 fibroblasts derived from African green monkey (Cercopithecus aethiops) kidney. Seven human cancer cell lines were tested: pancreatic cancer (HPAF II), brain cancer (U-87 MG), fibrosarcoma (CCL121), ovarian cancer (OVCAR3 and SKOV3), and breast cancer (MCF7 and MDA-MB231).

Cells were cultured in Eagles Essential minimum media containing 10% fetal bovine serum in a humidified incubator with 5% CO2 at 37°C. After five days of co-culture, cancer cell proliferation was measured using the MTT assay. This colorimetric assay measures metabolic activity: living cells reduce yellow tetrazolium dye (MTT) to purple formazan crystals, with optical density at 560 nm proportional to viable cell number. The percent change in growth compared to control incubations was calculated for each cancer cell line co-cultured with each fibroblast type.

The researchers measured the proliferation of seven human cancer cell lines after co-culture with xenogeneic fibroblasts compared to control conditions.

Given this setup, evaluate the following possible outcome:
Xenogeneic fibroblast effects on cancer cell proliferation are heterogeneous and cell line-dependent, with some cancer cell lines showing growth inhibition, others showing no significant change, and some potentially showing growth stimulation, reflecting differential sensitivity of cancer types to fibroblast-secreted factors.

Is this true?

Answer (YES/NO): YES